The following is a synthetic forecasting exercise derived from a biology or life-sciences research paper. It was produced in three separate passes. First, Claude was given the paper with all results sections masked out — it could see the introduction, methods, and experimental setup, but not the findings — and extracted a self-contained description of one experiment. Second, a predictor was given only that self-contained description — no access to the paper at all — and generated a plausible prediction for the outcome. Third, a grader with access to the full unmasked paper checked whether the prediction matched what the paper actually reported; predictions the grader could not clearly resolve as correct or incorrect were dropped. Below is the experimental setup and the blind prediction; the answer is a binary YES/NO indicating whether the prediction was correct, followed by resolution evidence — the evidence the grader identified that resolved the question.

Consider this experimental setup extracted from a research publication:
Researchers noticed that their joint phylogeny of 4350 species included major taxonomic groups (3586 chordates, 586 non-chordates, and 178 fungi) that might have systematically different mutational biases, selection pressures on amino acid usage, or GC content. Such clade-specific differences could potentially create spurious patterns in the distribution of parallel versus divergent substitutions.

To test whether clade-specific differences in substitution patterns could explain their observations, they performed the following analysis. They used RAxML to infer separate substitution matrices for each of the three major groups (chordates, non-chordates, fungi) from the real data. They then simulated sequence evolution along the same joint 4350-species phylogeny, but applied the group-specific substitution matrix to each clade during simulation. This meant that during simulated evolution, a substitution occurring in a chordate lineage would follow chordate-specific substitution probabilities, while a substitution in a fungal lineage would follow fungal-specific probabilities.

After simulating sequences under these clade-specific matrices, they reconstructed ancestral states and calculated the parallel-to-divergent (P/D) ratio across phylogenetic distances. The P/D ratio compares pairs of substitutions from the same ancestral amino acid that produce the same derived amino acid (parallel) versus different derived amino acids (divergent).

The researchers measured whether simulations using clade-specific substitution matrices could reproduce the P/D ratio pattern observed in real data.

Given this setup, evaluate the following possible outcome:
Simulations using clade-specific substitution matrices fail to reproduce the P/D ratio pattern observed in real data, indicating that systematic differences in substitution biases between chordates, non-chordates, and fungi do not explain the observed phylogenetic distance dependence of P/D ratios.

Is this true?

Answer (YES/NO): YES